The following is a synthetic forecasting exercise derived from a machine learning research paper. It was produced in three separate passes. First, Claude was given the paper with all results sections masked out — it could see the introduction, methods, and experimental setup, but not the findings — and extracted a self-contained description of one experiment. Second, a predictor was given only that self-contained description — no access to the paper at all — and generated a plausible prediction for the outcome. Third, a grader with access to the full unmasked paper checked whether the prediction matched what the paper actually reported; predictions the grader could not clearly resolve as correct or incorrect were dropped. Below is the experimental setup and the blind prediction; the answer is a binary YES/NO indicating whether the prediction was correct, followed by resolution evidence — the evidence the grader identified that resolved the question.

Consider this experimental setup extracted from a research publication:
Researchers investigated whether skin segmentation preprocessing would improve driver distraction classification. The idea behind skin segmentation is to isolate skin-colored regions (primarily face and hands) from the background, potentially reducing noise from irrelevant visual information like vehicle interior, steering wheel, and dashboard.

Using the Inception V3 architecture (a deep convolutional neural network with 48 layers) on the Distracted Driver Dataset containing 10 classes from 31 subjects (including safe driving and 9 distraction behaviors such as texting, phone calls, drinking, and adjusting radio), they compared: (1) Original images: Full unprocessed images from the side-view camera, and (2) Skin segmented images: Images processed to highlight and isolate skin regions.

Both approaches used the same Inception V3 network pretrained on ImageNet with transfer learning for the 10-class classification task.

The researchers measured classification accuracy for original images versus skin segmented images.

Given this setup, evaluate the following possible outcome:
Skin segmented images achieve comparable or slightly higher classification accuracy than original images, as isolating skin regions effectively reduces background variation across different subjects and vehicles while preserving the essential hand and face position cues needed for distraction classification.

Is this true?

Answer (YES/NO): NO